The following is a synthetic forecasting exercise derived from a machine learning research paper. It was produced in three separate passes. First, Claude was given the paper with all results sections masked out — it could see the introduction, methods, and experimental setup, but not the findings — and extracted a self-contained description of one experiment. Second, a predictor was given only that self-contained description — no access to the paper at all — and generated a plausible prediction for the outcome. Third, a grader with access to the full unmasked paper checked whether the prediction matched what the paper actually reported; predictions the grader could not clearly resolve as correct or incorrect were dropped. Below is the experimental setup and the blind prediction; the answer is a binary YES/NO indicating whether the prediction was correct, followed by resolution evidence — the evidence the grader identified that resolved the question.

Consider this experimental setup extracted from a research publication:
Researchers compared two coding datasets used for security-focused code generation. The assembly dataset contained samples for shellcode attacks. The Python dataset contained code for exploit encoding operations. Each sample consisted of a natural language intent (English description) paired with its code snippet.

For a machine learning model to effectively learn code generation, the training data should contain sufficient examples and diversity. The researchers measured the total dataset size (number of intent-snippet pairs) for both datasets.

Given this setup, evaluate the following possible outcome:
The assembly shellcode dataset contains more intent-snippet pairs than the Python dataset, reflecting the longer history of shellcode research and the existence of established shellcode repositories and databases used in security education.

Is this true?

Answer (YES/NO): NO